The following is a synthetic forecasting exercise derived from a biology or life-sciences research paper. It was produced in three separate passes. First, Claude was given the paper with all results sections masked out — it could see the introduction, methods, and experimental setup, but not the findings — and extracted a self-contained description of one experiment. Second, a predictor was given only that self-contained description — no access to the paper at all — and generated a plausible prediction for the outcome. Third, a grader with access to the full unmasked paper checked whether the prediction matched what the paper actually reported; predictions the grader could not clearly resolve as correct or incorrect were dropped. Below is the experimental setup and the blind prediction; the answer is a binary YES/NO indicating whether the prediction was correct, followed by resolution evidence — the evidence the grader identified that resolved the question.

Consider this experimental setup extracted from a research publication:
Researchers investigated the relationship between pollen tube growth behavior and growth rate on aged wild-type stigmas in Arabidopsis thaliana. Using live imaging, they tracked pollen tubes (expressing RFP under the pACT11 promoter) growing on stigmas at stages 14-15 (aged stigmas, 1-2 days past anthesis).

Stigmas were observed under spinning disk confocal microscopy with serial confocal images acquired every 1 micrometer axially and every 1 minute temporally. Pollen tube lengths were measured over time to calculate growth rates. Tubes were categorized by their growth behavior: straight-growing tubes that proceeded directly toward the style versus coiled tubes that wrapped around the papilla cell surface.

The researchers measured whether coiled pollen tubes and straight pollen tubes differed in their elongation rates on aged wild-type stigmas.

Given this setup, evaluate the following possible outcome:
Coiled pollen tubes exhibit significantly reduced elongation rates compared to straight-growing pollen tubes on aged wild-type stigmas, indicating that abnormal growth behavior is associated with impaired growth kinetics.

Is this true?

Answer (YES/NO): NO